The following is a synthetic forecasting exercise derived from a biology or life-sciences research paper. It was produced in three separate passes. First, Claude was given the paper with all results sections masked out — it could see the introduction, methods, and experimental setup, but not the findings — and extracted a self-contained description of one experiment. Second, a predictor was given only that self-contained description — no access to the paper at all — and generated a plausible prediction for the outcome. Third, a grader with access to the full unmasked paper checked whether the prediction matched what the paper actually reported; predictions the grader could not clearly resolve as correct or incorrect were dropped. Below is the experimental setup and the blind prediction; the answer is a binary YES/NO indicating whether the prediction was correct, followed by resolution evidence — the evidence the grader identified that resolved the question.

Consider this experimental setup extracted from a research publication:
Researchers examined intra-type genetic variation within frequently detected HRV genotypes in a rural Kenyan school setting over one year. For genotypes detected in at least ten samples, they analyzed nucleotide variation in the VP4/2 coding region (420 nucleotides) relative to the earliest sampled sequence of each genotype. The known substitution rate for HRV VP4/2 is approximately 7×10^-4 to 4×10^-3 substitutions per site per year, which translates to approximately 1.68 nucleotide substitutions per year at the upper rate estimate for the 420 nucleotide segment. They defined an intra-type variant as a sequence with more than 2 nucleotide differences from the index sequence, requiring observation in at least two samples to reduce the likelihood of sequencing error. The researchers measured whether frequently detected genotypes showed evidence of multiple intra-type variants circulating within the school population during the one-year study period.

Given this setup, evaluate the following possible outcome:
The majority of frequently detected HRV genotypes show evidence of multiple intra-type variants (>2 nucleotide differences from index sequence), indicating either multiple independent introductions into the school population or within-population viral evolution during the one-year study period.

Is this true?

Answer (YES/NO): NO